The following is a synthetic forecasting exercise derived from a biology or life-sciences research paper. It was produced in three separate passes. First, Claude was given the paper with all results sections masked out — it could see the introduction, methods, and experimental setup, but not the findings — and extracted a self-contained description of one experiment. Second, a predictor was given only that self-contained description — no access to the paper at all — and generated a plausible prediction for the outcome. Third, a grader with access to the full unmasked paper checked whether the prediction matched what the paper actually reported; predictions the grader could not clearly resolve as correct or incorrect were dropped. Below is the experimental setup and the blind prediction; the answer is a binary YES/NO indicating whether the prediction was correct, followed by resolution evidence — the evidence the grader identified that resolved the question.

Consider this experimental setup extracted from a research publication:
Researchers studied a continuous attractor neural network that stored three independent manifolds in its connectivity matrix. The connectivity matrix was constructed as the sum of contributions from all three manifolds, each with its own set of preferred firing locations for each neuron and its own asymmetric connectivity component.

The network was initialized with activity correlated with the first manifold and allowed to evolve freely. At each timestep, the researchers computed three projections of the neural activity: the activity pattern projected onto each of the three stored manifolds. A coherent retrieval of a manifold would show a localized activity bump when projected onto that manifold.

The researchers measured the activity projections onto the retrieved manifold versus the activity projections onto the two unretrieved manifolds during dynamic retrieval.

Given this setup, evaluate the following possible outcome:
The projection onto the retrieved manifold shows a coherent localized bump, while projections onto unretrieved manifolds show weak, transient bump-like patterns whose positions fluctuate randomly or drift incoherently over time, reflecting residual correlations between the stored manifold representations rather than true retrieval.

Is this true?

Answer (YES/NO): NO